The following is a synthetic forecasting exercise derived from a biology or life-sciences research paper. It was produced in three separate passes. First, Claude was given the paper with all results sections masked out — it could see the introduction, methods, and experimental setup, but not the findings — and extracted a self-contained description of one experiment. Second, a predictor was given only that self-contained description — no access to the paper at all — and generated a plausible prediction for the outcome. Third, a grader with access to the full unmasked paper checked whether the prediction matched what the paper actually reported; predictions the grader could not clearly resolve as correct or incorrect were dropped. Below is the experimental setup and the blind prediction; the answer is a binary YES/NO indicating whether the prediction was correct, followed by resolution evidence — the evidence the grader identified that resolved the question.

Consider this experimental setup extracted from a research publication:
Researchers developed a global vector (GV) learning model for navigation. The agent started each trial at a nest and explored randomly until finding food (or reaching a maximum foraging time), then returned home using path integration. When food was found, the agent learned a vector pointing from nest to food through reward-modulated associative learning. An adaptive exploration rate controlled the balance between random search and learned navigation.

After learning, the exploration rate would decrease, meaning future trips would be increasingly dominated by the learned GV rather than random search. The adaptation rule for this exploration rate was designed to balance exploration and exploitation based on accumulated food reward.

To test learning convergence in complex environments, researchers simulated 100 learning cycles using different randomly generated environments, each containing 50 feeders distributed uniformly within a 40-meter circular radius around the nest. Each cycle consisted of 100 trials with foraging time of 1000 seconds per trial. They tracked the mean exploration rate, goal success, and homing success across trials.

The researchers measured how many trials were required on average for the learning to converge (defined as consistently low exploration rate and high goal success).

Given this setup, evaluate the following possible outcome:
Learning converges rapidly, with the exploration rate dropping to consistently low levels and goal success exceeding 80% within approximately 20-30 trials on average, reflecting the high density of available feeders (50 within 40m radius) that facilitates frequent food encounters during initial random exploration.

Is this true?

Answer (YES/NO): NO